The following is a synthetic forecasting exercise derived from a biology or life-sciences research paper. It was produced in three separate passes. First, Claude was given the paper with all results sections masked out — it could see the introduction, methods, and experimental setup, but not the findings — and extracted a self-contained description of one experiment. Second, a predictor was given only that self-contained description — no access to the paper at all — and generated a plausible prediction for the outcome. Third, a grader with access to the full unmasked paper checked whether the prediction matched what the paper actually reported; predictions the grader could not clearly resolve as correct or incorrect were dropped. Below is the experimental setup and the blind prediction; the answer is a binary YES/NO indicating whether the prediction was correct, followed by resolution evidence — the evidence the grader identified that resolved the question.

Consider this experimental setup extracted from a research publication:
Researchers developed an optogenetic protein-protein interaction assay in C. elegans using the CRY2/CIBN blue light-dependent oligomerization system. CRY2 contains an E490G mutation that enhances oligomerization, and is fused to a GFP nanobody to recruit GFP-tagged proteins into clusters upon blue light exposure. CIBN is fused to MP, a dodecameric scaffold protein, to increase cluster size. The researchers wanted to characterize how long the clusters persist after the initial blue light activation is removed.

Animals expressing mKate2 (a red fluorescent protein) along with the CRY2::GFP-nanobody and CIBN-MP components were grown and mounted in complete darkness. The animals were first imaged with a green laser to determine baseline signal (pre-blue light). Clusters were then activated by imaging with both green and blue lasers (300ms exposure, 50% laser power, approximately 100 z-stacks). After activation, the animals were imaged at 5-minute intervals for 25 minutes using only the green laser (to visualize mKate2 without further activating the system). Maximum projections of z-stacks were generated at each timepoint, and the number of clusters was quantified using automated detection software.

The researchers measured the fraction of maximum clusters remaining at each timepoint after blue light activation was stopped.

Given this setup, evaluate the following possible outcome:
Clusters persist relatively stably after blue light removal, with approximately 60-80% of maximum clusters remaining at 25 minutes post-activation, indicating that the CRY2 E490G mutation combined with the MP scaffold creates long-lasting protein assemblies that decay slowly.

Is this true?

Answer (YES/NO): YES